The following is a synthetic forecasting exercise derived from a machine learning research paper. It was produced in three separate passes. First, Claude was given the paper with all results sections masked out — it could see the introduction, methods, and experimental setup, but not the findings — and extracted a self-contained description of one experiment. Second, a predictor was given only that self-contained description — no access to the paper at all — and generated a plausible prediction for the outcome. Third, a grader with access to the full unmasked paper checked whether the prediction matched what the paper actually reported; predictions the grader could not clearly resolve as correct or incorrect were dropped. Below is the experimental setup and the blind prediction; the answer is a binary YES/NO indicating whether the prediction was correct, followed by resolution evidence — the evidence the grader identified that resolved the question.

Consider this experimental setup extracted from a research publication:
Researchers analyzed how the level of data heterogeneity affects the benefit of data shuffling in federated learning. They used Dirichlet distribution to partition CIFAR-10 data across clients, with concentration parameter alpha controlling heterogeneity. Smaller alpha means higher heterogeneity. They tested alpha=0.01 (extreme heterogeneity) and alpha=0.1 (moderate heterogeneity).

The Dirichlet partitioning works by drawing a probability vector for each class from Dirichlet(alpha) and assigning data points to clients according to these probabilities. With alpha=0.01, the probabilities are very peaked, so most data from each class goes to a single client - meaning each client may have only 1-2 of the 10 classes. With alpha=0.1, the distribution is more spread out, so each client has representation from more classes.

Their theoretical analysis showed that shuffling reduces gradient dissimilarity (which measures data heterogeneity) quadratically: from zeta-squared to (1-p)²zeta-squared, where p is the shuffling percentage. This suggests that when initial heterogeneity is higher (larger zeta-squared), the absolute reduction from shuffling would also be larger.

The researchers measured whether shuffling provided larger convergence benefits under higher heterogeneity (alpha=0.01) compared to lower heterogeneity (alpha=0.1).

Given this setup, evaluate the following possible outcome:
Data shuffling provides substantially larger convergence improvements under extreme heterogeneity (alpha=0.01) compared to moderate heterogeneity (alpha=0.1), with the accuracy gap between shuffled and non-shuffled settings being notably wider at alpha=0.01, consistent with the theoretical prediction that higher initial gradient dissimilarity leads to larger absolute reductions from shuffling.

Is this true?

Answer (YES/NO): YES